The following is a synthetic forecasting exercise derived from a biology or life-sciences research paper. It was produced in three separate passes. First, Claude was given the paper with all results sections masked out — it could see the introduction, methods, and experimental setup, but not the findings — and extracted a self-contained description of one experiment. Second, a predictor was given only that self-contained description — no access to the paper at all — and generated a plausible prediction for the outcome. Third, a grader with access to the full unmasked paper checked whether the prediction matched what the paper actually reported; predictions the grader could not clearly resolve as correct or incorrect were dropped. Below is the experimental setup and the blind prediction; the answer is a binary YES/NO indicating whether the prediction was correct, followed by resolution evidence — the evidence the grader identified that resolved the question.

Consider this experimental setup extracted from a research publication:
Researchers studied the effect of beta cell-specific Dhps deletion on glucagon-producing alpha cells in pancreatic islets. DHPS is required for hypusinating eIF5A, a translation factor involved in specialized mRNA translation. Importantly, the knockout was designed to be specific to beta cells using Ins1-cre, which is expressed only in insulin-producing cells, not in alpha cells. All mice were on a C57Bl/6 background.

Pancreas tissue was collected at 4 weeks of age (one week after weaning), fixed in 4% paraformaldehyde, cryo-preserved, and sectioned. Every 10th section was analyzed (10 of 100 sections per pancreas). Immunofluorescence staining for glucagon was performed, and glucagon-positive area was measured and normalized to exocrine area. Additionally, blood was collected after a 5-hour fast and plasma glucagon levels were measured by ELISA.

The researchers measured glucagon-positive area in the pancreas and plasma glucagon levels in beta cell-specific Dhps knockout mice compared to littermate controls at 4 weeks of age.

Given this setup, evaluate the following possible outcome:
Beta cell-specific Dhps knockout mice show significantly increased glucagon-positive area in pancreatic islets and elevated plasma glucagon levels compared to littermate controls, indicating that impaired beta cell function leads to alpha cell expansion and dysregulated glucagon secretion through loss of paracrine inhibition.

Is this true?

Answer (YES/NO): NO